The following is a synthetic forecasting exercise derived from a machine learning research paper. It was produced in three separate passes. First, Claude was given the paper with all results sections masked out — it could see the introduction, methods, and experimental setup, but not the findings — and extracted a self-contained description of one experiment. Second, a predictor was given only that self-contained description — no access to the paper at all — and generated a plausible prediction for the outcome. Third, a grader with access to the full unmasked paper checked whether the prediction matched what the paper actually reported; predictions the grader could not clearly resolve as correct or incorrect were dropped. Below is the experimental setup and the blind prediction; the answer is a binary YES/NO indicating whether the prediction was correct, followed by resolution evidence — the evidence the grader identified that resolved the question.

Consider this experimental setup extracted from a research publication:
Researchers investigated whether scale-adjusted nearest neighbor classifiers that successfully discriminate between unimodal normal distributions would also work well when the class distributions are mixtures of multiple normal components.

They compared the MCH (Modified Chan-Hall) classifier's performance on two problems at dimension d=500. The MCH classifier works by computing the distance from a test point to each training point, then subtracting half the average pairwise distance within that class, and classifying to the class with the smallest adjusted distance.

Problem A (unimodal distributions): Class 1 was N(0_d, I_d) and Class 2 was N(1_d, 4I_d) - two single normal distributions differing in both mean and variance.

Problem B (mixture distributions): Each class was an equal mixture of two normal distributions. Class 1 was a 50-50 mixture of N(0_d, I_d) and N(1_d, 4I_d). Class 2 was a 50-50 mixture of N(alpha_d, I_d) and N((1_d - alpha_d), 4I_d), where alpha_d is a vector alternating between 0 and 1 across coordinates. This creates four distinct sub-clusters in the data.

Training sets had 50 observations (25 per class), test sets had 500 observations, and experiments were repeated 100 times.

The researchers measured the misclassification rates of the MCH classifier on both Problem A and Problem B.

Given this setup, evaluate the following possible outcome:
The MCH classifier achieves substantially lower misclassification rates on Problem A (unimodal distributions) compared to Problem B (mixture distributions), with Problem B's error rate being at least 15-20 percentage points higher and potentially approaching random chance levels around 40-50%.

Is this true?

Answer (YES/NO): YES